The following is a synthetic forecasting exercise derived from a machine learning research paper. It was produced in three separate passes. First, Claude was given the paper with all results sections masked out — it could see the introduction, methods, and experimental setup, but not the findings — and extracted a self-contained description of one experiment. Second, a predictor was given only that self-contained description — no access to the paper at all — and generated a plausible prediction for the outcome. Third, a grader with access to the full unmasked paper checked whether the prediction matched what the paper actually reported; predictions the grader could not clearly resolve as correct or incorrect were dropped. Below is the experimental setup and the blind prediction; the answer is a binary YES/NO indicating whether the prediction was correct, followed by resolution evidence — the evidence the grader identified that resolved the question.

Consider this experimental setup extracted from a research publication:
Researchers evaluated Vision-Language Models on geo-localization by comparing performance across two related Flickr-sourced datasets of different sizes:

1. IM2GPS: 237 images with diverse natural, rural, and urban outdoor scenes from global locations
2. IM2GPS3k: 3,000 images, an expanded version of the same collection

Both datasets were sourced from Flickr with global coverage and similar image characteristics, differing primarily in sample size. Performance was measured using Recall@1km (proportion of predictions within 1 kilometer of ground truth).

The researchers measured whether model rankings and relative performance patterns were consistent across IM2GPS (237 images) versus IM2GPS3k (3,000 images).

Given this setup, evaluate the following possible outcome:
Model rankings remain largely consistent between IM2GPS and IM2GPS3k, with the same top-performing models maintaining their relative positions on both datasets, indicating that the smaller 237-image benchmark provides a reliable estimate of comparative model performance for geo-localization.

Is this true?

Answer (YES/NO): YES